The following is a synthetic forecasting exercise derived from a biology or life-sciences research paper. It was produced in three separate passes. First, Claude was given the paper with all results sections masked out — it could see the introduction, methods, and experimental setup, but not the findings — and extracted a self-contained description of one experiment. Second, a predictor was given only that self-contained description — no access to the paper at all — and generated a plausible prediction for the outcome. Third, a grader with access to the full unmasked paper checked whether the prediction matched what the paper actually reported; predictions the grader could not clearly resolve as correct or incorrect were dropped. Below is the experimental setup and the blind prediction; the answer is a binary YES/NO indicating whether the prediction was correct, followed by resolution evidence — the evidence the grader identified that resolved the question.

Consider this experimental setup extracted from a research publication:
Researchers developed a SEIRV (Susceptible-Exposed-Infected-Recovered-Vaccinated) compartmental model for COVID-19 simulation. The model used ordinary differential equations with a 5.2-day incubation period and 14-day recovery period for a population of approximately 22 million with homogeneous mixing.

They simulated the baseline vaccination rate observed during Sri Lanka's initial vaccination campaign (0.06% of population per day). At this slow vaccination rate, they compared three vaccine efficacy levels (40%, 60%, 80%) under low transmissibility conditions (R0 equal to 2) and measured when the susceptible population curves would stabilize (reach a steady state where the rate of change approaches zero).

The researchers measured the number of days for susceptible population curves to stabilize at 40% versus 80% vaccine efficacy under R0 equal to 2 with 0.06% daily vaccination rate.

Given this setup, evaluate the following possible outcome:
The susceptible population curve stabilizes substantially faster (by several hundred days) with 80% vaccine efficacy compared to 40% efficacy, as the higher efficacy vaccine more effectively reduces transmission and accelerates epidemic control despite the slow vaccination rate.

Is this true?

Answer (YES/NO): NO